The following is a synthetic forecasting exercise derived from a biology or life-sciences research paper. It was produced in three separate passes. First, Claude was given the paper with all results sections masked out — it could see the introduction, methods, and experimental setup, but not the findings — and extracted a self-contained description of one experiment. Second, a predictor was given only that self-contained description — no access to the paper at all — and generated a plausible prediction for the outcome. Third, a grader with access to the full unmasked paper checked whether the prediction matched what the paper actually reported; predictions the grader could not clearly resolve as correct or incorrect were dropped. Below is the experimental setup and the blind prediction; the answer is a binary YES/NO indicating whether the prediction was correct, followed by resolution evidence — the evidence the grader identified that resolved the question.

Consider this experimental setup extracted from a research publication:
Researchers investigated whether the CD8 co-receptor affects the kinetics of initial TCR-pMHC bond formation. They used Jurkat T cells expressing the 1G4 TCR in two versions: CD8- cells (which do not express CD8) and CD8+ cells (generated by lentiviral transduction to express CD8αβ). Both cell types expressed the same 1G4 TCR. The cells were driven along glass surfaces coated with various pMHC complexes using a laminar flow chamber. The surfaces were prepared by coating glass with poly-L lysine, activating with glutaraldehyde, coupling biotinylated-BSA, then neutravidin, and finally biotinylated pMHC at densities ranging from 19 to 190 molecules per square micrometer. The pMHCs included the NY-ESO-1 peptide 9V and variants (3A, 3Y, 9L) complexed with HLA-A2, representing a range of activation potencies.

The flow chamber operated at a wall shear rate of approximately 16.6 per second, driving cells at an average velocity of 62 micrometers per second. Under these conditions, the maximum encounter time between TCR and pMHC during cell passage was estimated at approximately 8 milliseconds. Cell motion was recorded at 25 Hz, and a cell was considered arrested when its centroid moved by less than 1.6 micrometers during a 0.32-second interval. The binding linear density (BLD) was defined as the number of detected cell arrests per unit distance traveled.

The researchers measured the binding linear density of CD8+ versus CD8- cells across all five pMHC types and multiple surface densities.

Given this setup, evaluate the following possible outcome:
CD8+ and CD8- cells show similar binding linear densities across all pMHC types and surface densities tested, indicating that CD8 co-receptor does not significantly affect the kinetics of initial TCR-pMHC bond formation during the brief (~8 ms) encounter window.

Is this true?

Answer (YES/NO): YES